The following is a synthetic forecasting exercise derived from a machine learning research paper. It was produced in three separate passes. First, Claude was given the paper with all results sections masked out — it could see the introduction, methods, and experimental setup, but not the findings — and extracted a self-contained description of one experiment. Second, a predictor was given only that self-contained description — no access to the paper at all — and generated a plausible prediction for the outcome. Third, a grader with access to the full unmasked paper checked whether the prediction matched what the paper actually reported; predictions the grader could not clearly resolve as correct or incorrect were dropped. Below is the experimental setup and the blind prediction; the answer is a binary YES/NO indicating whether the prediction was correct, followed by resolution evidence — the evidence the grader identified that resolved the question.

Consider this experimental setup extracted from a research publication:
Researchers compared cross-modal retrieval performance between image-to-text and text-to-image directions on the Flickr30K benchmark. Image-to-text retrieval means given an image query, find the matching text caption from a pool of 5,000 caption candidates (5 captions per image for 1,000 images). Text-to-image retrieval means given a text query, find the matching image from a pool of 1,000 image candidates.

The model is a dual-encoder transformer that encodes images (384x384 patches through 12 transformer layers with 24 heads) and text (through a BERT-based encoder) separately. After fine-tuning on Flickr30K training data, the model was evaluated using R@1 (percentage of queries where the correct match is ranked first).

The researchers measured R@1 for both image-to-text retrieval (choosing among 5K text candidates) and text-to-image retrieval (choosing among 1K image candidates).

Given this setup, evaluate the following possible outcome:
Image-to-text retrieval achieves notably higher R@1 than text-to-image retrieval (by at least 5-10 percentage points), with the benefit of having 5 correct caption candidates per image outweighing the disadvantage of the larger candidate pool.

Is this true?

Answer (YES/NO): YES